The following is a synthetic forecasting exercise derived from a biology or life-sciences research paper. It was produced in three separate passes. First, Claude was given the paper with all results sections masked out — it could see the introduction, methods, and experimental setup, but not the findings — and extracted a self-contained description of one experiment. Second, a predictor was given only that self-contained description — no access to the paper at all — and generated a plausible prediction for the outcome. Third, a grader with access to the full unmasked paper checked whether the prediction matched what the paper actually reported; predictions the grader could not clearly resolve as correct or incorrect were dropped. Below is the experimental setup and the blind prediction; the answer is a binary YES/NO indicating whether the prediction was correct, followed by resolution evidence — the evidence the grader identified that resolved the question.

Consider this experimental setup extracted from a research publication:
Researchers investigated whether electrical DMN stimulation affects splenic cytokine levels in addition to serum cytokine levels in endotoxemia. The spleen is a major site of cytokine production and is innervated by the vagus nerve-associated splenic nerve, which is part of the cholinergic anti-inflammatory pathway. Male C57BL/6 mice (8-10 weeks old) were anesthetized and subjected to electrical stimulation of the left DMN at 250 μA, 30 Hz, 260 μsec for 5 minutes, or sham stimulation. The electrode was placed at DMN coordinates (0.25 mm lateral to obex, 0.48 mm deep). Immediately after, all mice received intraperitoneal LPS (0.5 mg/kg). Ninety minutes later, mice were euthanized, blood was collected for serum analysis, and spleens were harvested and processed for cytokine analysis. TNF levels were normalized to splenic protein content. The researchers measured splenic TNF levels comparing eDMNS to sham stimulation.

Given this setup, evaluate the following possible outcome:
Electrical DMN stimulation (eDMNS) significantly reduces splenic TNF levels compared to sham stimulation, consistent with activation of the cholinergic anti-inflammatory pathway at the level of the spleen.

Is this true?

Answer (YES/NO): YES